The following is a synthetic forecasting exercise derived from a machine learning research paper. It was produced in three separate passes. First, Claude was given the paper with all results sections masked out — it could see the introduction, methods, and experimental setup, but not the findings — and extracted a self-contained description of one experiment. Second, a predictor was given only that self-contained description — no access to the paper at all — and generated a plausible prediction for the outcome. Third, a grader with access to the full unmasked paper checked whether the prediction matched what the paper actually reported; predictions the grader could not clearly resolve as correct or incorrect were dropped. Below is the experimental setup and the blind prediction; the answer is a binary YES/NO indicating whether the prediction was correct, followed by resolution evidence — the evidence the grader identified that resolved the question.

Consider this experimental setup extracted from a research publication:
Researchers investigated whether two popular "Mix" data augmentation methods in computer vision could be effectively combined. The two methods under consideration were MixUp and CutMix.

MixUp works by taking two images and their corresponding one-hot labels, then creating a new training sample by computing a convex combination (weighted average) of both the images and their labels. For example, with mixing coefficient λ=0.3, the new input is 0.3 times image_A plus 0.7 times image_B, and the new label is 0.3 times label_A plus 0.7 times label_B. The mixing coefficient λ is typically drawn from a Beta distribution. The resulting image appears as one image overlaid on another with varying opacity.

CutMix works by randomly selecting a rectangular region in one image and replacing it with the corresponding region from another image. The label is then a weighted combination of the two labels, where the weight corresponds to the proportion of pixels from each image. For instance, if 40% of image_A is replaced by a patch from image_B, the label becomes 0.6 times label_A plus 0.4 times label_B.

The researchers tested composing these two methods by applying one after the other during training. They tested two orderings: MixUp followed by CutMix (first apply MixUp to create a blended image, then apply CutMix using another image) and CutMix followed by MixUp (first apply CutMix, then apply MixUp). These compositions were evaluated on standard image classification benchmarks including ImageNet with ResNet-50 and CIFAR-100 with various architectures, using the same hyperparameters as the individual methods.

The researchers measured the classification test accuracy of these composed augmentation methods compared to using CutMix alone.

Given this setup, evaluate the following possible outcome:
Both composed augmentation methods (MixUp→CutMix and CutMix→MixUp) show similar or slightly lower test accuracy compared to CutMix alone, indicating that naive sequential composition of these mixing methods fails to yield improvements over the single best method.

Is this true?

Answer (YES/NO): NO